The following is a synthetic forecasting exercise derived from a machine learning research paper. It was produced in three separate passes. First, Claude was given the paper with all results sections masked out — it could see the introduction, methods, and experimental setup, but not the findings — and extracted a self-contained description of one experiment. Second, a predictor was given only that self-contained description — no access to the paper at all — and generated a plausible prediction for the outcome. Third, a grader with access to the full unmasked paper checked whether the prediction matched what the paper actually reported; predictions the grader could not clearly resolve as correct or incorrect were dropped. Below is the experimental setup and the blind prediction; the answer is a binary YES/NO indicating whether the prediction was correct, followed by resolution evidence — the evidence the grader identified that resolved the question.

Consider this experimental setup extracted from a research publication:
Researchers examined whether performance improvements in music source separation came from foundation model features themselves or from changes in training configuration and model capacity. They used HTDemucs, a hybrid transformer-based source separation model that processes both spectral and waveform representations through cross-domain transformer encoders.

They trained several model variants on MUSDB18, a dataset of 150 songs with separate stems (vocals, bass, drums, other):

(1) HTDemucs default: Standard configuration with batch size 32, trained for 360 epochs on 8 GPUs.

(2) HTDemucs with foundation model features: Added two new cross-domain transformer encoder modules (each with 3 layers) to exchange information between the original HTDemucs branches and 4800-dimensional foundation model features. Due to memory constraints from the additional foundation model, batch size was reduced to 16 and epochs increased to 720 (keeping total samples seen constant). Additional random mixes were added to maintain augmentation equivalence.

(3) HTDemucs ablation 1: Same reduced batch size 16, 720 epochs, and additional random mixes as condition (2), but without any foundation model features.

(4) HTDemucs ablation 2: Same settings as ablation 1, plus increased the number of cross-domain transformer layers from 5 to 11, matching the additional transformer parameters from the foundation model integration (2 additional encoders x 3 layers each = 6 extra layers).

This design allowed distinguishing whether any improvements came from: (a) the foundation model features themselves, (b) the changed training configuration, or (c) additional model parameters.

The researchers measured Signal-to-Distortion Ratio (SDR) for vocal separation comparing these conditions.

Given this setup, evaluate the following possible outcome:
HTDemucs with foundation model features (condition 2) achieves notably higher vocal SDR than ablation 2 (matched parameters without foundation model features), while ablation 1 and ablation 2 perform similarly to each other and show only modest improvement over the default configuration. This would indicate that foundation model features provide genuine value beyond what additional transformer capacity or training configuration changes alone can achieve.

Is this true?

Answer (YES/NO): NO